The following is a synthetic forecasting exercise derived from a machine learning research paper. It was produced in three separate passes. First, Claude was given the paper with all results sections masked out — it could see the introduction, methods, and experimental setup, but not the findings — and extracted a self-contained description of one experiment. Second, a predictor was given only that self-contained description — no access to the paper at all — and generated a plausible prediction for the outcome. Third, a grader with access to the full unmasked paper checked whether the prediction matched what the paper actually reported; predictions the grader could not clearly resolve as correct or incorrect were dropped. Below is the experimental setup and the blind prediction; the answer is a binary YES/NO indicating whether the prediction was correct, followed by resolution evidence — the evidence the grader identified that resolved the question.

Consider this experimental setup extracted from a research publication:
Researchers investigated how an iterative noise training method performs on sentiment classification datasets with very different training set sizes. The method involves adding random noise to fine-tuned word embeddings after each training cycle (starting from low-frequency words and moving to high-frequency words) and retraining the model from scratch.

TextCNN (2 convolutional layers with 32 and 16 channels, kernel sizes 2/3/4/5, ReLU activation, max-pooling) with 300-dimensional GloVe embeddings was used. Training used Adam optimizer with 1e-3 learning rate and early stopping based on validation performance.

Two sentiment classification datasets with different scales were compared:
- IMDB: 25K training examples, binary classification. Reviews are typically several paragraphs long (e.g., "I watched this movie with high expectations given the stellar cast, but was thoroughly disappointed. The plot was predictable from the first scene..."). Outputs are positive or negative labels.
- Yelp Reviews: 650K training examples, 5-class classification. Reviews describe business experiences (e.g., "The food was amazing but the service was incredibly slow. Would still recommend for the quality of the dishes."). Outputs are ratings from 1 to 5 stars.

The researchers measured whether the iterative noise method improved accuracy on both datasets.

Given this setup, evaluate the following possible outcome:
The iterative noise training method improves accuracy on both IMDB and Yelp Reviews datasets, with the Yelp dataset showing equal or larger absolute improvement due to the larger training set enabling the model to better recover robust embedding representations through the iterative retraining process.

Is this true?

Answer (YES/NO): NO